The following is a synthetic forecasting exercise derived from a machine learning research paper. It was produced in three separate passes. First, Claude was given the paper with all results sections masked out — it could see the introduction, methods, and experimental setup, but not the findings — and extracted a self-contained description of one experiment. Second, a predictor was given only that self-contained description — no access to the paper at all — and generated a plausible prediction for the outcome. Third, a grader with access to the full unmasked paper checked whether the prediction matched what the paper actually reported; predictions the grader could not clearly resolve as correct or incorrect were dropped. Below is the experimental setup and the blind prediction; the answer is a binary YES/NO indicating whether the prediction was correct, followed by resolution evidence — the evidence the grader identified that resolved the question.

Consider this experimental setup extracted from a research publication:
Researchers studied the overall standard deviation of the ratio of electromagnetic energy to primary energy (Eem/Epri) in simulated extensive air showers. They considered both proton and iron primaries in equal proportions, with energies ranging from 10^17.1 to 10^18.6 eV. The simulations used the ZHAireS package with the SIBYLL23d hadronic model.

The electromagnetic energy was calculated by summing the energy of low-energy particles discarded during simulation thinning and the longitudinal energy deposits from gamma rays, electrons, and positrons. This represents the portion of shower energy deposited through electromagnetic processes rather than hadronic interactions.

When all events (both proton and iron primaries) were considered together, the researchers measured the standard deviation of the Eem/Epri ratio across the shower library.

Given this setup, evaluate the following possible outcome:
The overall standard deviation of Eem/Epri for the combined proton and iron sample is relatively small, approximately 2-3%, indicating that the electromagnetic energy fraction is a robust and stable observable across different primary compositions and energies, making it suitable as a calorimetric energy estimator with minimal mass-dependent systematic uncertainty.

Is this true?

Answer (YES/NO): NO